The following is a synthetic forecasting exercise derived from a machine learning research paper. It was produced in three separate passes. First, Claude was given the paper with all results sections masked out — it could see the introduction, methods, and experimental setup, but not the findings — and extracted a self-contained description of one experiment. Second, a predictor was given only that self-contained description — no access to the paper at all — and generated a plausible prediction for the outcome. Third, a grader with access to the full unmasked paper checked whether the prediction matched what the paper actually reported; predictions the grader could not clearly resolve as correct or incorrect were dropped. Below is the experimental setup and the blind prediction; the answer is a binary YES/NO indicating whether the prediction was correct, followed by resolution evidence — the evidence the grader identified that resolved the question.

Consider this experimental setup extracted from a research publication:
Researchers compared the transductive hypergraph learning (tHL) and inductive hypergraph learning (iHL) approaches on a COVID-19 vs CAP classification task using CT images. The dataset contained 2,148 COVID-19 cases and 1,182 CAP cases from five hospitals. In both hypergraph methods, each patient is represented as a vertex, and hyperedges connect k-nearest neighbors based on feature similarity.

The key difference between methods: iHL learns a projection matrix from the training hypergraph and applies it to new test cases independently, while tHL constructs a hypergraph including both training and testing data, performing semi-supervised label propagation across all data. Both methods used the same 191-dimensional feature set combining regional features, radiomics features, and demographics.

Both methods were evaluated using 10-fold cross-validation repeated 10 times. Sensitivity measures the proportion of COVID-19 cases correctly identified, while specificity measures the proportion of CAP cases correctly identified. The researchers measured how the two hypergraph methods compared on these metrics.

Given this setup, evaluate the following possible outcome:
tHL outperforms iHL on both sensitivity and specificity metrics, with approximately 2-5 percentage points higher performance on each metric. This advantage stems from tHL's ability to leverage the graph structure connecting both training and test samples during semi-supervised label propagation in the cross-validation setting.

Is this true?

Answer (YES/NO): NO